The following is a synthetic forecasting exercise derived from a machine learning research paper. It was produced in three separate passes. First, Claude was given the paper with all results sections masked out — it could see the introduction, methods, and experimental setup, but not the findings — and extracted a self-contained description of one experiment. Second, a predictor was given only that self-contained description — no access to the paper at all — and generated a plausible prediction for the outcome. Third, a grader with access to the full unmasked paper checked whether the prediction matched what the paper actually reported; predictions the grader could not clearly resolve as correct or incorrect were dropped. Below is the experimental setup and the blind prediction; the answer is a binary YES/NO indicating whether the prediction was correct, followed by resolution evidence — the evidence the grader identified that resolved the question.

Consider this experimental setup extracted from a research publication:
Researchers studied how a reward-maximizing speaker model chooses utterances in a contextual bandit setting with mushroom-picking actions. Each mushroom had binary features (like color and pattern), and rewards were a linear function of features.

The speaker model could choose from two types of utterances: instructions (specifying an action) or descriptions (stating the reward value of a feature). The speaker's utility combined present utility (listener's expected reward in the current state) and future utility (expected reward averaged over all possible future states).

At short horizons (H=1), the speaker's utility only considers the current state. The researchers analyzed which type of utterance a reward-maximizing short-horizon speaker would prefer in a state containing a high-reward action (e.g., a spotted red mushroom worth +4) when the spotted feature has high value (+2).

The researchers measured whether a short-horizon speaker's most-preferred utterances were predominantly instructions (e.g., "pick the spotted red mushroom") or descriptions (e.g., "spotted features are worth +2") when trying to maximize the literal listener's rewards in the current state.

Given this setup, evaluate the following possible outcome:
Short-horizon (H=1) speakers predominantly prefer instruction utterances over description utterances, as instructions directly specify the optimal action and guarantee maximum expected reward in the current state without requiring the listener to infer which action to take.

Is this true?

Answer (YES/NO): YES